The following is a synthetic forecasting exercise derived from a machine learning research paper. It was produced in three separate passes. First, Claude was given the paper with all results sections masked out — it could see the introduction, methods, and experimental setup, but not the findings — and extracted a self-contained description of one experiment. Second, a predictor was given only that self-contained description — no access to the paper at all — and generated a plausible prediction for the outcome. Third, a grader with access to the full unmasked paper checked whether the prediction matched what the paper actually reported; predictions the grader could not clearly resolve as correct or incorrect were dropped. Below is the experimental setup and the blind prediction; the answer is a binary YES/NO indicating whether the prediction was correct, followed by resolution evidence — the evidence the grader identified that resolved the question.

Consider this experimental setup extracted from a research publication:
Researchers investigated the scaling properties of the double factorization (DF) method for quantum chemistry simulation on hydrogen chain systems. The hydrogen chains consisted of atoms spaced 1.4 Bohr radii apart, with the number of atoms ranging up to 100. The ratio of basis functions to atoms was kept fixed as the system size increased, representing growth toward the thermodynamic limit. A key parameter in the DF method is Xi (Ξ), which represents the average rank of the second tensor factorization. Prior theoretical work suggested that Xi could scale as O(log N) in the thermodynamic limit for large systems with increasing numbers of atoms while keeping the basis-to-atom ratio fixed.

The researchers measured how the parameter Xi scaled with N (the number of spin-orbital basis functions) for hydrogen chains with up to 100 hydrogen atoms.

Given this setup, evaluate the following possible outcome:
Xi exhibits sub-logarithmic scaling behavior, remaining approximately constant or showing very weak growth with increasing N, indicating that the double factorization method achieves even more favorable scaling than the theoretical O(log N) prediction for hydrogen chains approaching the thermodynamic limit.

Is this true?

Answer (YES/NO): NO